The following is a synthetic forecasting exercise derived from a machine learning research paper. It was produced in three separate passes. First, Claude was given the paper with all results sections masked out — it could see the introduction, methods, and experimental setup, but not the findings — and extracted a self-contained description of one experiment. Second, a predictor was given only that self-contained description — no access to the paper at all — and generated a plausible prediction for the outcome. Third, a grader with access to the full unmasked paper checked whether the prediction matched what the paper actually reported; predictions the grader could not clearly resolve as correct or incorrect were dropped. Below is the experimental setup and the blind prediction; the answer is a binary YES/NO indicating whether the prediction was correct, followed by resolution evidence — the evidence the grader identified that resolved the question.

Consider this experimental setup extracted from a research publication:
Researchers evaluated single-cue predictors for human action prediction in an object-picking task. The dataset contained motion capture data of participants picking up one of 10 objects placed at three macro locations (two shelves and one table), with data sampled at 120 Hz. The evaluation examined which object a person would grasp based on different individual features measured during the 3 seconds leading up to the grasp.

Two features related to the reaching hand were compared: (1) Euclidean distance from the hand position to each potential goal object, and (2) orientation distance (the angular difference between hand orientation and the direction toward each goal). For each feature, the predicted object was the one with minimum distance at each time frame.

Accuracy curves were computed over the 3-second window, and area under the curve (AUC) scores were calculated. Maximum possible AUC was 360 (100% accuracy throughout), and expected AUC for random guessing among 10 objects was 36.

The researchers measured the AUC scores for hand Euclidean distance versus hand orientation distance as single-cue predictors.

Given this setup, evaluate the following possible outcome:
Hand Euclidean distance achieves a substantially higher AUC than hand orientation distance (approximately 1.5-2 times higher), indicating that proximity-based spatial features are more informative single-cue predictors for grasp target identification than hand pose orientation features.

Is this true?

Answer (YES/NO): NO